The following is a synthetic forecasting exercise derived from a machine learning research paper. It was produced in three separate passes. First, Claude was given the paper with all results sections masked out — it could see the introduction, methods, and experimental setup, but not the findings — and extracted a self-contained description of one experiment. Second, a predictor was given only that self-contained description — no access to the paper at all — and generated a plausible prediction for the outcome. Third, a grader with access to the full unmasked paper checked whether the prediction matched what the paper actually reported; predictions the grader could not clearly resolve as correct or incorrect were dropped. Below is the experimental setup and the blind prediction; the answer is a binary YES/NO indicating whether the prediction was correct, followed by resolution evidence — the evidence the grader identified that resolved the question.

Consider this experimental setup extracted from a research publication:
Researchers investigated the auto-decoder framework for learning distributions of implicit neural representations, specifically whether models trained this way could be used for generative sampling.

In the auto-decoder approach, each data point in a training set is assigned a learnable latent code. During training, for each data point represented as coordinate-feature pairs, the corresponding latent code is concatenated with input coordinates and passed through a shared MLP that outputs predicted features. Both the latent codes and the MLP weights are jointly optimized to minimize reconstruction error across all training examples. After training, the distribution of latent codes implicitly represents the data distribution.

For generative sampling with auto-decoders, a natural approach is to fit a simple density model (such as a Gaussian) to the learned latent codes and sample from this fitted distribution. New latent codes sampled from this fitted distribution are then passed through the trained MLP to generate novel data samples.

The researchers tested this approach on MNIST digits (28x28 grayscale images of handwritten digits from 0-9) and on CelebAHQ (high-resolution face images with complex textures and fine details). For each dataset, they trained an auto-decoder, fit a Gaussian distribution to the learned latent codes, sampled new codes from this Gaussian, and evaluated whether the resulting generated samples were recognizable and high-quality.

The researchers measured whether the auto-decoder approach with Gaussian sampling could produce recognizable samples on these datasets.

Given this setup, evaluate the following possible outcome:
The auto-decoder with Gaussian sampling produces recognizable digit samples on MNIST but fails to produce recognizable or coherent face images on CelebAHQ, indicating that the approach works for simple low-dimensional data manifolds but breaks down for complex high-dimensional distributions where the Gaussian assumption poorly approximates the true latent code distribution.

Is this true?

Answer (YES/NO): YES